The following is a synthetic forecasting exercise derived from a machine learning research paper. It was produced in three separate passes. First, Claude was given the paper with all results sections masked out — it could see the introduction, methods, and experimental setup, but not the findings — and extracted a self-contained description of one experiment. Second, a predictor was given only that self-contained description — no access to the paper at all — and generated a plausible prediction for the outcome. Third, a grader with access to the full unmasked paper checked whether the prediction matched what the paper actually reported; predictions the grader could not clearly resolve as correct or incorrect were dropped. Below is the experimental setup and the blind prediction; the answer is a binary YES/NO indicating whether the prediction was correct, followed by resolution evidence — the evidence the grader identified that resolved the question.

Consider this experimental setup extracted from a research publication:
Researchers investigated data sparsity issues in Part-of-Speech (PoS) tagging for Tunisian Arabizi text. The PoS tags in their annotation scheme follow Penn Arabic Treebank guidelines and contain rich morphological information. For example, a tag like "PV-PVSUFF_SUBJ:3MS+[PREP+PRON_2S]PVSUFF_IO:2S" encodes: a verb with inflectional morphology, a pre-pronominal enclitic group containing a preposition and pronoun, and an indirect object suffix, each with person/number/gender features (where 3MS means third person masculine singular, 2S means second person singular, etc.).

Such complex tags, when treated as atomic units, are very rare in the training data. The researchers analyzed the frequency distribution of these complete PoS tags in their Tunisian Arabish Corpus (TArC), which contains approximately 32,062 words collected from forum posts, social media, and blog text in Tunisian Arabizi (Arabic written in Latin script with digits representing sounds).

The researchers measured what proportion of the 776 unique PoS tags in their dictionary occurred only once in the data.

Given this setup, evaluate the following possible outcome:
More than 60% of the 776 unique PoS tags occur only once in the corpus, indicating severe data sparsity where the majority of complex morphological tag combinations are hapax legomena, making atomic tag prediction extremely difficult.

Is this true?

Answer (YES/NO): NO